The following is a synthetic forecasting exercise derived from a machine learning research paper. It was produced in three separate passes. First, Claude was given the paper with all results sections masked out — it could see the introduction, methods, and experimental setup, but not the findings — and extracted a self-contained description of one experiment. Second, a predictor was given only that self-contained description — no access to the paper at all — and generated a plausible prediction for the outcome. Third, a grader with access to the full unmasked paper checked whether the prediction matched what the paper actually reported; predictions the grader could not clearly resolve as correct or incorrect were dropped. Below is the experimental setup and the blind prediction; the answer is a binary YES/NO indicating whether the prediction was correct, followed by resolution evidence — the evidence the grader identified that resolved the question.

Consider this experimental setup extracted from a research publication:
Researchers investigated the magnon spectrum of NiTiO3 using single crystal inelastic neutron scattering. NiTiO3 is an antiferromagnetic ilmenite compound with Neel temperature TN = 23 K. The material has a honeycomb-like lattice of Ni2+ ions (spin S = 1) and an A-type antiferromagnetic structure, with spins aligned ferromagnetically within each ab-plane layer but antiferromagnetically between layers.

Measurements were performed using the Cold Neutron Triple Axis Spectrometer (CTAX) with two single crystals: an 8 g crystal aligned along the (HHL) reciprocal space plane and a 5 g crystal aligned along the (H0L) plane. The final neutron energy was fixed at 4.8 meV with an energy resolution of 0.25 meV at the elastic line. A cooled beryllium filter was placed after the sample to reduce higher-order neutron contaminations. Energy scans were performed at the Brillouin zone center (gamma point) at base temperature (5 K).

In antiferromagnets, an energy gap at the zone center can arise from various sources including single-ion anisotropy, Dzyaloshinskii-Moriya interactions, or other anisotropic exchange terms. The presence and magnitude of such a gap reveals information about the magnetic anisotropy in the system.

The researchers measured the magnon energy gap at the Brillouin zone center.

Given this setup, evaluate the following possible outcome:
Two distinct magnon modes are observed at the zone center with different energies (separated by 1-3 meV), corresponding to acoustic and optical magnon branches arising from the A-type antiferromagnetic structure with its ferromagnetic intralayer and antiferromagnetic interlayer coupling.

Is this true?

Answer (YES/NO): YES